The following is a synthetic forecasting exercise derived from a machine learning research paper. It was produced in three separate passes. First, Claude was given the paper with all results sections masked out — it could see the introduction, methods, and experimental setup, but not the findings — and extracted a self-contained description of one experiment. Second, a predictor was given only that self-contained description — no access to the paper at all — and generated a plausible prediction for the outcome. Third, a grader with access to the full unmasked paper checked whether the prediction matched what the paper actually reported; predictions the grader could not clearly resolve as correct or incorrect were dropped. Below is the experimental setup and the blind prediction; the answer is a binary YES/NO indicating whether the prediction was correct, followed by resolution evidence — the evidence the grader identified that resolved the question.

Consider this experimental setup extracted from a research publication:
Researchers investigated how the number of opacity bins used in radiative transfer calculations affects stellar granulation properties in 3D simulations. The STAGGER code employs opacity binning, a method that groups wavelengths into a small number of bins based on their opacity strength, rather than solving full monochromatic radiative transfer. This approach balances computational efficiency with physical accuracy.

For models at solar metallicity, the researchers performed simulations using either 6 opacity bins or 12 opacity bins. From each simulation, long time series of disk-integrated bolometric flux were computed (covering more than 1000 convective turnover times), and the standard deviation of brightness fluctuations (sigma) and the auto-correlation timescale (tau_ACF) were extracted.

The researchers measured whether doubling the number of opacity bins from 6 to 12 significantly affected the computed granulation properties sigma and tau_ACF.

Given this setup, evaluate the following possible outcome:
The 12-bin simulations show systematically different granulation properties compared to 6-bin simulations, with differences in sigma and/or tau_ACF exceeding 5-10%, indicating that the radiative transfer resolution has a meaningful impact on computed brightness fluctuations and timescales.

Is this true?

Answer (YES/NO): NO